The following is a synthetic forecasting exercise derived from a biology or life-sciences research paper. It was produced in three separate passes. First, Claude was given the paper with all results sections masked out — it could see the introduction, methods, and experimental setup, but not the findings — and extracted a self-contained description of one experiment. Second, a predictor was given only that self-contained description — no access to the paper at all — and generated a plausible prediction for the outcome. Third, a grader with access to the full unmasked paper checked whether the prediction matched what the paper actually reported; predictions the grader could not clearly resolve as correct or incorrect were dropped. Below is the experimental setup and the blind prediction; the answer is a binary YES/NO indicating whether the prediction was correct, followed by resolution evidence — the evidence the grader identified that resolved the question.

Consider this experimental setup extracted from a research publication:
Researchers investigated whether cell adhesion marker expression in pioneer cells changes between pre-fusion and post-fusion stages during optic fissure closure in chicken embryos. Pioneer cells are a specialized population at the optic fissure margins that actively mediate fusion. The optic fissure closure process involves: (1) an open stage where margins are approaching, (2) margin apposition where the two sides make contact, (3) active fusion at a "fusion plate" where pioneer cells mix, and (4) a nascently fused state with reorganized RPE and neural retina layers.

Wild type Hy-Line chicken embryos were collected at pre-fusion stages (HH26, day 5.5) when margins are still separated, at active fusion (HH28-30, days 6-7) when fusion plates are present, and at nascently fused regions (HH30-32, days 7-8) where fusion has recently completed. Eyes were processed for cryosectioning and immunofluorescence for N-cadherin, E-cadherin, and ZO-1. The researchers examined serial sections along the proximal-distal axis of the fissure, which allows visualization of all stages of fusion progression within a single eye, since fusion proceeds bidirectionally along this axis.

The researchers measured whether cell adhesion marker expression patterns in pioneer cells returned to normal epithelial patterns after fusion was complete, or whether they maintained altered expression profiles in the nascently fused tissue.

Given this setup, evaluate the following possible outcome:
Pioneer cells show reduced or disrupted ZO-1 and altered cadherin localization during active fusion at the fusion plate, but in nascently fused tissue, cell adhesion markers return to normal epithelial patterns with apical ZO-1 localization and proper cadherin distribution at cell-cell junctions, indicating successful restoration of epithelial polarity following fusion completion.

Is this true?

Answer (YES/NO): YES